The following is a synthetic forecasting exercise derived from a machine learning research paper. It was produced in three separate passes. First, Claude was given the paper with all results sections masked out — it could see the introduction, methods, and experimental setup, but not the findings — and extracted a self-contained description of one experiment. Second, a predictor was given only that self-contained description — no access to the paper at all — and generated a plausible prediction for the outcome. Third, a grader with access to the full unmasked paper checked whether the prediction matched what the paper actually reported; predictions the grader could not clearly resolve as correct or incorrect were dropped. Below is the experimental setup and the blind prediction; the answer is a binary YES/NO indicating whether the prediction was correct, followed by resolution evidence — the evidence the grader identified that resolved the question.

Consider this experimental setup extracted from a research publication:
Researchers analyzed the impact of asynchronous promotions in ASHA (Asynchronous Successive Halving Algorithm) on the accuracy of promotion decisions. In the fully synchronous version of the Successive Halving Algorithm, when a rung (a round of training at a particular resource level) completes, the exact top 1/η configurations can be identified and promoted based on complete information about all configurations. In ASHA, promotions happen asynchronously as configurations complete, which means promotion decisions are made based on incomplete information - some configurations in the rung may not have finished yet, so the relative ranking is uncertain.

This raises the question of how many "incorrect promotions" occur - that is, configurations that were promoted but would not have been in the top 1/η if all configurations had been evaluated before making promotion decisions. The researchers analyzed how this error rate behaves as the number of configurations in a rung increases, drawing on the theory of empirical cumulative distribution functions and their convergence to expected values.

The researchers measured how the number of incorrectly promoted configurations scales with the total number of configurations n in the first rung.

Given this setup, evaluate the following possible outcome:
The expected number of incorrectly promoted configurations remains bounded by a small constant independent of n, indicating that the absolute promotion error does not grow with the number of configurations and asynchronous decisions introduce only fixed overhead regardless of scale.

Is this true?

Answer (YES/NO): NO